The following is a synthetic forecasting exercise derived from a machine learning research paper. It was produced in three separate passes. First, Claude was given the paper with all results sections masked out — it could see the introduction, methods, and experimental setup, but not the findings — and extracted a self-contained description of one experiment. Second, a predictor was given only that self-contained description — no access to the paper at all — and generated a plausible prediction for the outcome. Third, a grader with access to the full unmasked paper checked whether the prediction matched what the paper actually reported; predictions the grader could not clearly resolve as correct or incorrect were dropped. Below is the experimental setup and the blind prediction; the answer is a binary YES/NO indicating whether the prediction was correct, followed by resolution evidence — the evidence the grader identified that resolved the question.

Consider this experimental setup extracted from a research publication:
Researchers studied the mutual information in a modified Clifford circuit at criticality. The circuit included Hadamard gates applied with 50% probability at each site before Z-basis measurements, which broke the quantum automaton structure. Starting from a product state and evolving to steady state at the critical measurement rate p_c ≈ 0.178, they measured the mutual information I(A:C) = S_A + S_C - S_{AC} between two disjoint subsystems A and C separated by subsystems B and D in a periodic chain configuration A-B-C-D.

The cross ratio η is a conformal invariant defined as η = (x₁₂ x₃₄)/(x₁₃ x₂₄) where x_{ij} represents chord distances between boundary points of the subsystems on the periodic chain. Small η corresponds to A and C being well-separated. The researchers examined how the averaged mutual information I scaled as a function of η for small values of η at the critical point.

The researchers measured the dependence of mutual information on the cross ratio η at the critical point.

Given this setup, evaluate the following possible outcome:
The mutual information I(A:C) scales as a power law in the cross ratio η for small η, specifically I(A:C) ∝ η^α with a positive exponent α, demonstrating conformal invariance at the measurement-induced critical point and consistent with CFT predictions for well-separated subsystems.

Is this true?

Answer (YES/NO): YES